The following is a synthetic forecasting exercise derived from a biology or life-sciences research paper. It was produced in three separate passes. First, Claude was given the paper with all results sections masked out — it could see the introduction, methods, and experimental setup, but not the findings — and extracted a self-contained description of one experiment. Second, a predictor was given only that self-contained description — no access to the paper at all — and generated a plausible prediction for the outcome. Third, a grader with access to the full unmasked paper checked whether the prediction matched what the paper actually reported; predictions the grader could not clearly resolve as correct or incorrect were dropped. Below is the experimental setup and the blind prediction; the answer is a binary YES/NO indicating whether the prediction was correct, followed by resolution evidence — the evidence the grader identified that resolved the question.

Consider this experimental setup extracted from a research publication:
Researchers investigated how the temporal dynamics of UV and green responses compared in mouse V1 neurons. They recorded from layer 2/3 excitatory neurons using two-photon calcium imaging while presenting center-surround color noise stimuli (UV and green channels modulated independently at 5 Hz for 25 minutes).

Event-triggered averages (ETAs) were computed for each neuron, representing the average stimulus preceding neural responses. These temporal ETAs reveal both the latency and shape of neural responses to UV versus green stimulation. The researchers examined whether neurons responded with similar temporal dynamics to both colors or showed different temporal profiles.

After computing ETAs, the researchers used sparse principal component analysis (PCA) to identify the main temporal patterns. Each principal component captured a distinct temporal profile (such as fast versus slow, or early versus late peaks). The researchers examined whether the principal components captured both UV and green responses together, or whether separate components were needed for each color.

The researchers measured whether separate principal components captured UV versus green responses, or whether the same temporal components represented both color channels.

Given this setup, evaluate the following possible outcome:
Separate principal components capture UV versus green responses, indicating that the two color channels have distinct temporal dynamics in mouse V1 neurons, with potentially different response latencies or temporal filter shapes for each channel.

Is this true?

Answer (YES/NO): YES